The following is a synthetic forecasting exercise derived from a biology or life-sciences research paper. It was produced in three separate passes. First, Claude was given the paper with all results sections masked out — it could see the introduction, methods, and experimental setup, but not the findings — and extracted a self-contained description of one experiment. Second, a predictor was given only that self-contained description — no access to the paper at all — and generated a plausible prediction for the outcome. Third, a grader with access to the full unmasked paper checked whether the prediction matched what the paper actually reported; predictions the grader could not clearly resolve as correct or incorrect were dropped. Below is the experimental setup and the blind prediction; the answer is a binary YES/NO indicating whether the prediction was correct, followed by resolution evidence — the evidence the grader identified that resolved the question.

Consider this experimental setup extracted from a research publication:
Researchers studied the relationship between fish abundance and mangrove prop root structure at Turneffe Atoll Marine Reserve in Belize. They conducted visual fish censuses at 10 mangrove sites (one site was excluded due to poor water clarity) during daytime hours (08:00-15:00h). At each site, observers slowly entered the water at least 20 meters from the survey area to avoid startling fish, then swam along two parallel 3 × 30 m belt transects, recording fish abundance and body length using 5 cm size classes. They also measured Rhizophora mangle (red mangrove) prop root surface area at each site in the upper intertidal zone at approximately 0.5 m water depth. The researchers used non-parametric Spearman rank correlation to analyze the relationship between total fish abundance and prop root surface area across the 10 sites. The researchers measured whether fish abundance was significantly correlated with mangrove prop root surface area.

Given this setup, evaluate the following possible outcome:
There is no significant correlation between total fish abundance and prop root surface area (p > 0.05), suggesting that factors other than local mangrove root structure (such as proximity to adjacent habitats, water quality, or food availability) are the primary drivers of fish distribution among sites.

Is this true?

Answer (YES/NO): NO